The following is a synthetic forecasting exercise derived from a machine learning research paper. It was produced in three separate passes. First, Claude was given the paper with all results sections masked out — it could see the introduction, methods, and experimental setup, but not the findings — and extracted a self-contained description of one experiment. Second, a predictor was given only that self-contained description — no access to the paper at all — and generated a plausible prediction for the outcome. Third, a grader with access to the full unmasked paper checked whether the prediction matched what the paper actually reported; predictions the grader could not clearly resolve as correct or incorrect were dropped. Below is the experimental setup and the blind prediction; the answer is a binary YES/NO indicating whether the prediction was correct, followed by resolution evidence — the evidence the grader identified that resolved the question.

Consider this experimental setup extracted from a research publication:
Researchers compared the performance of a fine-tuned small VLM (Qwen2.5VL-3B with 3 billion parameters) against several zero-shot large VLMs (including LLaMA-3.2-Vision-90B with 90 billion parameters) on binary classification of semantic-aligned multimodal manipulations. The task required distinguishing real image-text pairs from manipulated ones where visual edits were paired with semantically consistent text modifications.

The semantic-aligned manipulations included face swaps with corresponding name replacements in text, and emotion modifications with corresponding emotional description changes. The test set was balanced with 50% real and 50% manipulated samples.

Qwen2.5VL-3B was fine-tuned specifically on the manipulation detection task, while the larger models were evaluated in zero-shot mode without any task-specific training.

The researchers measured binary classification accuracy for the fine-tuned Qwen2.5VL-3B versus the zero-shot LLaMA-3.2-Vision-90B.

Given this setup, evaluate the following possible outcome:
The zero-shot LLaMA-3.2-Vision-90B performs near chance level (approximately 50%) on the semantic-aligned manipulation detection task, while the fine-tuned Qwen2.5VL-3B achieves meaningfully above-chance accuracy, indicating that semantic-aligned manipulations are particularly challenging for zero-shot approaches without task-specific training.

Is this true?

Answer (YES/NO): NO